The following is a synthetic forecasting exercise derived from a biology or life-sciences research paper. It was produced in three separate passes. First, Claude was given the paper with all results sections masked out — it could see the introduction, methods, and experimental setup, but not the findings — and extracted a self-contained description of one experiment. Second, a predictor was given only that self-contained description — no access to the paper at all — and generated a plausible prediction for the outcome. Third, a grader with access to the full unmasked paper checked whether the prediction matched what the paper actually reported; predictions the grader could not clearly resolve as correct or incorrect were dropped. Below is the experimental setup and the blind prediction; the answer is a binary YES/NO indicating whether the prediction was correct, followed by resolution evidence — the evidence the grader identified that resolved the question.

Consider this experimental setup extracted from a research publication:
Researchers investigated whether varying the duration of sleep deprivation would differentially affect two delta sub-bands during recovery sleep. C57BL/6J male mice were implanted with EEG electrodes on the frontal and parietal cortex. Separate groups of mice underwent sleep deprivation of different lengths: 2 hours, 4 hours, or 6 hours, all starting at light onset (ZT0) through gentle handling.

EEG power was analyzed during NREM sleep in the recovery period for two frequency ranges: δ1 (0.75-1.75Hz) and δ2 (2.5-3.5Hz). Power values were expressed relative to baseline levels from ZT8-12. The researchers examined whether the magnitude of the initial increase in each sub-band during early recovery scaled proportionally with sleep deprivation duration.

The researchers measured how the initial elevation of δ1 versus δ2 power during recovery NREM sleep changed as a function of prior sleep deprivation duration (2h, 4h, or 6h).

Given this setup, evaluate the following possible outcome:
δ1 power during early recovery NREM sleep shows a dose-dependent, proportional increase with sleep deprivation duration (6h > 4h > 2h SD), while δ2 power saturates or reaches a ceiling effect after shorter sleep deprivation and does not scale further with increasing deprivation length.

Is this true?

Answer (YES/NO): NO